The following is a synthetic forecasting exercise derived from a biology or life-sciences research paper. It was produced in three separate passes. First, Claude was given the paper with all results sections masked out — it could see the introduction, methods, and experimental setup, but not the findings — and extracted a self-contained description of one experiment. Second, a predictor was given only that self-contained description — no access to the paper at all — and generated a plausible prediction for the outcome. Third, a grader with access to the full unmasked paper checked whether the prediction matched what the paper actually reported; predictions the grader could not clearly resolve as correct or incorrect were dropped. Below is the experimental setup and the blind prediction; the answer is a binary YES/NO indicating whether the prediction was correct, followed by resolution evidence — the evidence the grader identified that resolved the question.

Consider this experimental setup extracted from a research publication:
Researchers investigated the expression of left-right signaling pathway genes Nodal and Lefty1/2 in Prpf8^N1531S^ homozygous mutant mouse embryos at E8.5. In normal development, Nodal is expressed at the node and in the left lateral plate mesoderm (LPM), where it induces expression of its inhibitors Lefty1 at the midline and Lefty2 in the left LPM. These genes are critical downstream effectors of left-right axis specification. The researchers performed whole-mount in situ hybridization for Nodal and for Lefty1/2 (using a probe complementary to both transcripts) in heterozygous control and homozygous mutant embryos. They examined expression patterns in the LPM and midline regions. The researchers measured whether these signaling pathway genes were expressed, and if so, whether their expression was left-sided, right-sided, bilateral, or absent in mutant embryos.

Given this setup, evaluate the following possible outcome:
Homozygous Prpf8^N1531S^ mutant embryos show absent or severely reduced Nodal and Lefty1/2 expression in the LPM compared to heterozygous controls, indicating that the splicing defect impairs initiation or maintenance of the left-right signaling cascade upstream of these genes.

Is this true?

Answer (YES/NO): YES